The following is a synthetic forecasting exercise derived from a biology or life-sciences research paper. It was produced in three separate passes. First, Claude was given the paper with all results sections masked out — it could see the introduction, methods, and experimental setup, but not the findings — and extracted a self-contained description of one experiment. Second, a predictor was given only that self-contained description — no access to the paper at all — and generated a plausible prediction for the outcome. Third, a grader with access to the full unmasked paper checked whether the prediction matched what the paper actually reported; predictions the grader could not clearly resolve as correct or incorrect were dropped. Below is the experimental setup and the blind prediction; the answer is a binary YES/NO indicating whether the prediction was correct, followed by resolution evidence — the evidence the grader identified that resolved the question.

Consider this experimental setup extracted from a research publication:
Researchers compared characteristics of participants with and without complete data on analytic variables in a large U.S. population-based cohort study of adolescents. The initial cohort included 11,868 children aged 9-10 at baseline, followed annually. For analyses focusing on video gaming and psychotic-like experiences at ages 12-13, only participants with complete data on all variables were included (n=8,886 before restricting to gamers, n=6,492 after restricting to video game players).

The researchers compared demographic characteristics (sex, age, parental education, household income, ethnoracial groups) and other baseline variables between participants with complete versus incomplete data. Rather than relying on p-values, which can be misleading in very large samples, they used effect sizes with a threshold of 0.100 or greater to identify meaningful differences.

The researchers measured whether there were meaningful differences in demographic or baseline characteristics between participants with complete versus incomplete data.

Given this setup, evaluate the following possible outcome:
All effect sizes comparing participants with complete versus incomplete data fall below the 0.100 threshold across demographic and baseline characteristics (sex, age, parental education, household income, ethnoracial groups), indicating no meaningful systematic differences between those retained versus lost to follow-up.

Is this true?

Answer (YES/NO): NO